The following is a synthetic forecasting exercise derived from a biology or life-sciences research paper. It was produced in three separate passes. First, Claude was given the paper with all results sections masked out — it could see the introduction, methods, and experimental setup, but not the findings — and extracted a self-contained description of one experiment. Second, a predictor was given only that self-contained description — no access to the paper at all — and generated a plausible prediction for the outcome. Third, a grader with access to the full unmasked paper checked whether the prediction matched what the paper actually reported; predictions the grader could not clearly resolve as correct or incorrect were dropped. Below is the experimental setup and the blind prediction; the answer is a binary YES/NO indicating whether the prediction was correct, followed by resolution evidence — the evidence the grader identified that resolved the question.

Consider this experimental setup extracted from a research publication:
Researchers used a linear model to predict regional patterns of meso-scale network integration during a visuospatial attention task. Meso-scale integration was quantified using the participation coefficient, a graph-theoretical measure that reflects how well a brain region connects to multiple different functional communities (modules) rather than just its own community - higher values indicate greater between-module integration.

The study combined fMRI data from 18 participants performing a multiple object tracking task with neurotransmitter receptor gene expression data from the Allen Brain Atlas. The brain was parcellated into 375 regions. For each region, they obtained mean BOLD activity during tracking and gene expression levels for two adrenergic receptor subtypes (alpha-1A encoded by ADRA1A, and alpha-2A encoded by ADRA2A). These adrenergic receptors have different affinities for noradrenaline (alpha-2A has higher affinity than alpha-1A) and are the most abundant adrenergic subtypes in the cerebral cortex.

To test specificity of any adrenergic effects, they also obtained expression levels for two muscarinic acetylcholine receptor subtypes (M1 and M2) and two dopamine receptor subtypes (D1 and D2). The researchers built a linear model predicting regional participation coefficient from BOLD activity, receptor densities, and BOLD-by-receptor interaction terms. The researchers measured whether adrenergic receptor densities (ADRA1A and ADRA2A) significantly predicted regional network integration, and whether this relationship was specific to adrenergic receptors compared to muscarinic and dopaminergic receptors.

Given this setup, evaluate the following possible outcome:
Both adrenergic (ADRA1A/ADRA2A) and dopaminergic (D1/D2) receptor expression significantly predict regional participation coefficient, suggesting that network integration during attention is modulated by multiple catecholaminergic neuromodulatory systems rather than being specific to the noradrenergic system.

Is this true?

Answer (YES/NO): NO